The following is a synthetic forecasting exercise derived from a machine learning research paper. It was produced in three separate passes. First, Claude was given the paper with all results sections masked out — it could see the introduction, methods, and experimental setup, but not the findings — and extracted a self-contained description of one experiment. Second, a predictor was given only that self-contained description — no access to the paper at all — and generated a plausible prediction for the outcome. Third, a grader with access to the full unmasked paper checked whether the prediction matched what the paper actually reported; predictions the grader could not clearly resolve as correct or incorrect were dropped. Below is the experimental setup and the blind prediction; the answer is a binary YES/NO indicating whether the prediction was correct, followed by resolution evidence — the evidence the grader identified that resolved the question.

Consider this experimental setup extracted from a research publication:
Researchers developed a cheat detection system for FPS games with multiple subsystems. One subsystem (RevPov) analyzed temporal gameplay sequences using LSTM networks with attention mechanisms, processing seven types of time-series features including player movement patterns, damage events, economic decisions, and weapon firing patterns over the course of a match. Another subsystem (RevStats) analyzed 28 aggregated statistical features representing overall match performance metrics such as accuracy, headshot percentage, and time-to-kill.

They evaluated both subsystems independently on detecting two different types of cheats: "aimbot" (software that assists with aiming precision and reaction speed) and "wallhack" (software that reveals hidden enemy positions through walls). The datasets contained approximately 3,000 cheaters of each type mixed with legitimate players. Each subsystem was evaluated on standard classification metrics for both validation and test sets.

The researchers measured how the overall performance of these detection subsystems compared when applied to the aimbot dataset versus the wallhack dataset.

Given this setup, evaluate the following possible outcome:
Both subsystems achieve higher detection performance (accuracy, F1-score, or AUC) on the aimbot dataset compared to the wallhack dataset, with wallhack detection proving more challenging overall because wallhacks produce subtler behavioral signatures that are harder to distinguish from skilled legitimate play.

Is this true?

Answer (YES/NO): NO